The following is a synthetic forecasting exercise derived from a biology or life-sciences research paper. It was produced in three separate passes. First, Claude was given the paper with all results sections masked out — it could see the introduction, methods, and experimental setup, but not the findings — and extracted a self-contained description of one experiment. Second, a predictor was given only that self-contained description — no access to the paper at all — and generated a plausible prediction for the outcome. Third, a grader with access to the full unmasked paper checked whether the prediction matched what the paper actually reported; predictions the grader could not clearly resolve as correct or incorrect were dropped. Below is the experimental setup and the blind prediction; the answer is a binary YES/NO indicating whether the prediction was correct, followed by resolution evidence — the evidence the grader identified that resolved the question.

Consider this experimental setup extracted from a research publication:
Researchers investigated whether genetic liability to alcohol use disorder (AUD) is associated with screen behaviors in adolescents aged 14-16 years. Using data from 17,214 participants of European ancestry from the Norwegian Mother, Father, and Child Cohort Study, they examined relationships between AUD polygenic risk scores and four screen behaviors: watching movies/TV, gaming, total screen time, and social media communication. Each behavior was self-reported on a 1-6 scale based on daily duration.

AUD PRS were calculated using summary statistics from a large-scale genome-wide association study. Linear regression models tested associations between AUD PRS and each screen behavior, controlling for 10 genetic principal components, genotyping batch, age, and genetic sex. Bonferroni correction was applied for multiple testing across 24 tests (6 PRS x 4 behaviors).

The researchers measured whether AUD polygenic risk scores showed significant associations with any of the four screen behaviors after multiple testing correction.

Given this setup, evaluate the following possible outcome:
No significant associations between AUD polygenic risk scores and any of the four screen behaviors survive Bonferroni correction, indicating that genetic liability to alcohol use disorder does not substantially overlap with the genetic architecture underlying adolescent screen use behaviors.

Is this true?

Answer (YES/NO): NO